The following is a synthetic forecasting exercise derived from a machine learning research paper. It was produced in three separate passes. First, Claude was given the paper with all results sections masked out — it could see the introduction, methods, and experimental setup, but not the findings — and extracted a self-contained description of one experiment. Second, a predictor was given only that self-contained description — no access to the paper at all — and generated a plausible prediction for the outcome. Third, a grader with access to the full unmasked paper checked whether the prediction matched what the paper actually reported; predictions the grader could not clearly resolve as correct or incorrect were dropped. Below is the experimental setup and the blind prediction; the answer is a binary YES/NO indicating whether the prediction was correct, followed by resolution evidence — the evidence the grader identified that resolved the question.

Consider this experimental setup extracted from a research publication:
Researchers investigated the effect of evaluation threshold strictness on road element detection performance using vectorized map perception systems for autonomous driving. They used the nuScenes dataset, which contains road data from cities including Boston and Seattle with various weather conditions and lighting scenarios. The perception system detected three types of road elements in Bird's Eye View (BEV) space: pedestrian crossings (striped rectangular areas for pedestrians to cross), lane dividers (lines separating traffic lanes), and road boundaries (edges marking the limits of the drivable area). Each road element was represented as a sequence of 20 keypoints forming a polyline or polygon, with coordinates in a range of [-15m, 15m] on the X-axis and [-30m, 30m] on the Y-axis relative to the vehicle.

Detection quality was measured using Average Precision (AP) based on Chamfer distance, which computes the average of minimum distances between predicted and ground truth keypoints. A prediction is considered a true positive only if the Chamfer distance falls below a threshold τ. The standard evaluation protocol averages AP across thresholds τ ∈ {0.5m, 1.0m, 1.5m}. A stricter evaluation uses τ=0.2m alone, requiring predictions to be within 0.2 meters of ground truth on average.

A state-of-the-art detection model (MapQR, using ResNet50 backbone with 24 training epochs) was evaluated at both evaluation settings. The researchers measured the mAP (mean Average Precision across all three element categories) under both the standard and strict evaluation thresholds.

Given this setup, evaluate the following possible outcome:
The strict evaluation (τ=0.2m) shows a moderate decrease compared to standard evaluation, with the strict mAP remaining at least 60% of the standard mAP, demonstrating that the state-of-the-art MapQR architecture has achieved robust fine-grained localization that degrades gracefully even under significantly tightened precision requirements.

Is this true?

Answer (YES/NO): NO